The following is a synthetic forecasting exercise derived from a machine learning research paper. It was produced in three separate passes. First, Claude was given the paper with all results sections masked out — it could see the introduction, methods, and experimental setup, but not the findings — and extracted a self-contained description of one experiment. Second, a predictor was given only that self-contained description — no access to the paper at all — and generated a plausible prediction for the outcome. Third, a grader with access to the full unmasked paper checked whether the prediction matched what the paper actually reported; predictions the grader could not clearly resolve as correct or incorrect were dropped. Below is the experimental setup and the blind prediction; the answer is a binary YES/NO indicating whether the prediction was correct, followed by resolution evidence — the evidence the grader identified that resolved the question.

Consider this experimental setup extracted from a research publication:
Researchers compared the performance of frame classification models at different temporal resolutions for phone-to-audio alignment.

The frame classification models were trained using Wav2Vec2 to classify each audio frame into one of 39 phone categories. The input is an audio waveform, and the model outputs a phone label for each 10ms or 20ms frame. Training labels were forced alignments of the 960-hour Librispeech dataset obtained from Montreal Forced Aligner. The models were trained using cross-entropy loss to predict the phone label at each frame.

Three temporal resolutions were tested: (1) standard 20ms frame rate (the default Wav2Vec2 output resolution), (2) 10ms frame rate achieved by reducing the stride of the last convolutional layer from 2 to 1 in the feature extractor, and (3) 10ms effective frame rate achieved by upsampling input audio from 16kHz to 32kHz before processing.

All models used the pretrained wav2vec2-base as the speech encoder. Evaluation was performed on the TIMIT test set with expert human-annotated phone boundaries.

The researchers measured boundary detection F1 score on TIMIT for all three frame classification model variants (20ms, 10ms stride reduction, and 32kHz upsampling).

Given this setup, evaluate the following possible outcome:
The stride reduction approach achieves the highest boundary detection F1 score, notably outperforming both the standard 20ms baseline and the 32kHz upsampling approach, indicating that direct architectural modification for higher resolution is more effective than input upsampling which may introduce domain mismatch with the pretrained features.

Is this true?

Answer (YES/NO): NO